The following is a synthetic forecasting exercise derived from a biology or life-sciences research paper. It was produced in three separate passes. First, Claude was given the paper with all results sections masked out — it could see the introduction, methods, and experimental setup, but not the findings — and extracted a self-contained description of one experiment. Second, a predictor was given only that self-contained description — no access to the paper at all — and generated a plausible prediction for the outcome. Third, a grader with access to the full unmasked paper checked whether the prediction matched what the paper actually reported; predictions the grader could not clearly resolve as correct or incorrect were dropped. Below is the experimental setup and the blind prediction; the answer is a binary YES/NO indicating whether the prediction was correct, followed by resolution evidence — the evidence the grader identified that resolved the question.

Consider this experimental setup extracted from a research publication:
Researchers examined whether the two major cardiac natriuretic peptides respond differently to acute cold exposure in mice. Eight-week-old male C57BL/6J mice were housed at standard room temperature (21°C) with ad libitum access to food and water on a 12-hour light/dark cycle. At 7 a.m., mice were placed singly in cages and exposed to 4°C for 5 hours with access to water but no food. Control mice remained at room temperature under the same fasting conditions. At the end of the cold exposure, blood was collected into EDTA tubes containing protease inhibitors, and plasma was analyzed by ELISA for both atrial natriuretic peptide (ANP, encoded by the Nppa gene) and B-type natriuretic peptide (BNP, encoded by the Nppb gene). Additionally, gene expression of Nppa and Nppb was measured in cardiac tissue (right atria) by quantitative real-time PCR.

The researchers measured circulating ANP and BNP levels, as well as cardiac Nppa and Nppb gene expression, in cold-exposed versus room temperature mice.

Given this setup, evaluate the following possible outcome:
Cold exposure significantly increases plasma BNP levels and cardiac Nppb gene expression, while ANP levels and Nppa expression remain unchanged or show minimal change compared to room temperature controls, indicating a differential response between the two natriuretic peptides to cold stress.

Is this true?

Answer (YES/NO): NO